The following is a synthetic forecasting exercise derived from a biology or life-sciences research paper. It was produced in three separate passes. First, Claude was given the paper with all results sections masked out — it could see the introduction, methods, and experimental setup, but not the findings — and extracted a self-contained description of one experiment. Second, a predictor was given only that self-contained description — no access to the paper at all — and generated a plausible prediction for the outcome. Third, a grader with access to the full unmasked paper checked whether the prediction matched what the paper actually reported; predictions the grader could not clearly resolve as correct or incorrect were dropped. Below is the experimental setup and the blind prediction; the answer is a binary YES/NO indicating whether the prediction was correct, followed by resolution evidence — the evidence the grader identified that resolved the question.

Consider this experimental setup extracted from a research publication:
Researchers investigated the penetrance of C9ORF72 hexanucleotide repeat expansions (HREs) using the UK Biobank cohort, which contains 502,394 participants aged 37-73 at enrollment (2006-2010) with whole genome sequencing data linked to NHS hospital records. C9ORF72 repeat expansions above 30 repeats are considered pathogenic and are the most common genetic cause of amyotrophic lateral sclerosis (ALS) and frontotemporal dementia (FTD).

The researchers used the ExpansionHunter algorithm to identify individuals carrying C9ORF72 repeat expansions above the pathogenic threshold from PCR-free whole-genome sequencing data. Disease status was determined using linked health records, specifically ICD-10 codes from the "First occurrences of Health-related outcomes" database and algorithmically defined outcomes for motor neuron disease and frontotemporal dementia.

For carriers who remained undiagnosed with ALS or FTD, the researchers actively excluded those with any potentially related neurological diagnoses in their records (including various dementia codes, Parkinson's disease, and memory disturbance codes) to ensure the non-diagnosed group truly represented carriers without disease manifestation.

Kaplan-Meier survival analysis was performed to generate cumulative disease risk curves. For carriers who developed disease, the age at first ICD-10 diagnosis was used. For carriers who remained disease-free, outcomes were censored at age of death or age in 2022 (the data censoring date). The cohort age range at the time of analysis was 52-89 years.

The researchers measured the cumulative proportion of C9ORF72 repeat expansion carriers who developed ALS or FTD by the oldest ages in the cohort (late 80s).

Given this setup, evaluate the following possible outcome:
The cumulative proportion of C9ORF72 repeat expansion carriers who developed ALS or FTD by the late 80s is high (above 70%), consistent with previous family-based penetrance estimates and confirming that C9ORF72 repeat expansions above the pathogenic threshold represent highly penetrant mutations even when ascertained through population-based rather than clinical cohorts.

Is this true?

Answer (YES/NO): NO